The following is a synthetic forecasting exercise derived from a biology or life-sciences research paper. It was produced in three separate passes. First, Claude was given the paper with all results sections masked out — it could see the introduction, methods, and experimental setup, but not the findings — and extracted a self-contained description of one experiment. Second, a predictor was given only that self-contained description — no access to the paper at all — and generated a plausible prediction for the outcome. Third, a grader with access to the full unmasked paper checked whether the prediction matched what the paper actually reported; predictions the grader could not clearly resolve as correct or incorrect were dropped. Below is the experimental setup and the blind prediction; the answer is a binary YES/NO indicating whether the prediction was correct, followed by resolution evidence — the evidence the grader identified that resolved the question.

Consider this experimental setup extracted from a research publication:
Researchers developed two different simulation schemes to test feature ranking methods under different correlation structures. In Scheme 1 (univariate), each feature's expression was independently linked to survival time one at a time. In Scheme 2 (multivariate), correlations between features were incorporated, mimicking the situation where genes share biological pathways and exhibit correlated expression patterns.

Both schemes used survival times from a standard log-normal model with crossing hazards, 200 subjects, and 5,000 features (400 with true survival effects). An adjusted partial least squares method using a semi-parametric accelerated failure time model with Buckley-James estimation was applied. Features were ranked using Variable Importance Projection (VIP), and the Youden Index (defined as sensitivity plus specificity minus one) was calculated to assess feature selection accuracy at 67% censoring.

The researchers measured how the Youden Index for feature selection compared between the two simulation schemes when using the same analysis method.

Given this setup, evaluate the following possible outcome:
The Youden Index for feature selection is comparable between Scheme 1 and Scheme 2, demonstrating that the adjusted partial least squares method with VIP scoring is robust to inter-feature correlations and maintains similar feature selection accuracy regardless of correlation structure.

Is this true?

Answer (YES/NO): NO